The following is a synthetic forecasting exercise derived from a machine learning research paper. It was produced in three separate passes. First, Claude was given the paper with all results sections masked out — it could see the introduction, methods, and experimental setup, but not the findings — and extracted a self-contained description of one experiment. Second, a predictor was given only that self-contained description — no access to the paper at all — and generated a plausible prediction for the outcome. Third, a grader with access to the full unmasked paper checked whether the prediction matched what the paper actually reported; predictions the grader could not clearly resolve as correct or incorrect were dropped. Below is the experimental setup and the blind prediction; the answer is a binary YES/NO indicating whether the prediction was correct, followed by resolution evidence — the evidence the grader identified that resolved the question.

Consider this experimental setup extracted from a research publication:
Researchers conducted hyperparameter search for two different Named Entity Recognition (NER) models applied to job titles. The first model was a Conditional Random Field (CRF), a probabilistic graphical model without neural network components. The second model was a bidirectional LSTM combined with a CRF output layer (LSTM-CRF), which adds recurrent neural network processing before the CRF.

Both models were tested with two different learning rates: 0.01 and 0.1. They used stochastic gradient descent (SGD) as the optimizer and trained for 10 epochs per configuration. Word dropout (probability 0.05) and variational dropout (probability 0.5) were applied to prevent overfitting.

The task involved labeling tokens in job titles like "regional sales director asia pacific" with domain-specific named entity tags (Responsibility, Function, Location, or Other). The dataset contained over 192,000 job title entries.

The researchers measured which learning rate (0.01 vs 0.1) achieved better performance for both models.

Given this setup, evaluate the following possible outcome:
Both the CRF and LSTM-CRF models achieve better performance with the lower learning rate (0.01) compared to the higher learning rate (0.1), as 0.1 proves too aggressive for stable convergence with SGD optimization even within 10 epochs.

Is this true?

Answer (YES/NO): NO